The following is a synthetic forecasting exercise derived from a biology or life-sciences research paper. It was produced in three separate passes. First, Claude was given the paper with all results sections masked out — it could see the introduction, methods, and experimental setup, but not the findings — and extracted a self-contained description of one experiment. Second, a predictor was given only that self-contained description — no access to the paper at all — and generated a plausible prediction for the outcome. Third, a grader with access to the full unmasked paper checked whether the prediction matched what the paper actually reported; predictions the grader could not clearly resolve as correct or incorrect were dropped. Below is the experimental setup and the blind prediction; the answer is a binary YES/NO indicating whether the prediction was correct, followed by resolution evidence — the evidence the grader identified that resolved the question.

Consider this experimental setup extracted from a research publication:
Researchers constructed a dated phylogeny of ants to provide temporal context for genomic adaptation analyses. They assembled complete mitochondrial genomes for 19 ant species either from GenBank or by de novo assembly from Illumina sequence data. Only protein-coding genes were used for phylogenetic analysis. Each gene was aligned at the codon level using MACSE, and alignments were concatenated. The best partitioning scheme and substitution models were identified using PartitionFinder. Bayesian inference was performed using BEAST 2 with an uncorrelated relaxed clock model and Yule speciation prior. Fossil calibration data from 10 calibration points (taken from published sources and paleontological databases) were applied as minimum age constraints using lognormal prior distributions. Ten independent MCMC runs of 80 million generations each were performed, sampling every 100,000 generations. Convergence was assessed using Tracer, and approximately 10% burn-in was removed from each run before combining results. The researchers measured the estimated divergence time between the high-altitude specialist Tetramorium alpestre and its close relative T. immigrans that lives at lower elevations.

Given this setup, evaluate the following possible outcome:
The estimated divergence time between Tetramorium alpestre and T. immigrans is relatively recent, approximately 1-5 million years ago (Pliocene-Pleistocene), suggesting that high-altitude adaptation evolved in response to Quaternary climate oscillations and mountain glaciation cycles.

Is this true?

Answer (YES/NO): NO